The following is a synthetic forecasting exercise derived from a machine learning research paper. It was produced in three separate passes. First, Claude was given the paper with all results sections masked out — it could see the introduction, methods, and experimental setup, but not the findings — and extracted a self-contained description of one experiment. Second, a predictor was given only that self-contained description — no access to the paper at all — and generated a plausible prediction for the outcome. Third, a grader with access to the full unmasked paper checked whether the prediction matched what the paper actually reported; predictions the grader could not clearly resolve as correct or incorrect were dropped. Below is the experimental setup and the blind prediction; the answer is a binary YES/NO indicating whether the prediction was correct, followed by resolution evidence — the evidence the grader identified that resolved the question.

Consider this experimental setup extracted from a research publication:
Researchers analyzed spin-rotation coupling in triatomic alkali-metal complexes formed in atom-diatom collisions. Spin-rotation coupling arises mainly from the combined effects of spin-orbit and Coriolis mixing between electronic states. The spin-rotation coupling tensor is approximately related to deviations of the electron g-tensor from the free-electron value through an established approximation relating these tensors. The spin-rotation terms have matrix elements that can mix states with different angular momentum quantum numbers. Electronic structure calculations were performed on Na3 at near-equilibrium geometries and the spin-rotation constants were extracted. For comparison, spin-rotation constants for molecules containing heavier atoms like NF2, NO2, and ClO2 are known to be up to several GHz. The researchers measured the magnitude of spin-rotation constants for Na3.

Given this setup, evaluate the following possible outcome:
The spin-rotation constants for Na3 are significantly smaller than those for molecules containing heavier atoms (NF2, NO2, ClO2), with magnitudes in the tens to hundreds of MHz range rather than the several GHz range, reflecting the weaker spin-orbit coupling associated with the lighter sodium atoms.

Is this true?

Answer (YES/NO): NO